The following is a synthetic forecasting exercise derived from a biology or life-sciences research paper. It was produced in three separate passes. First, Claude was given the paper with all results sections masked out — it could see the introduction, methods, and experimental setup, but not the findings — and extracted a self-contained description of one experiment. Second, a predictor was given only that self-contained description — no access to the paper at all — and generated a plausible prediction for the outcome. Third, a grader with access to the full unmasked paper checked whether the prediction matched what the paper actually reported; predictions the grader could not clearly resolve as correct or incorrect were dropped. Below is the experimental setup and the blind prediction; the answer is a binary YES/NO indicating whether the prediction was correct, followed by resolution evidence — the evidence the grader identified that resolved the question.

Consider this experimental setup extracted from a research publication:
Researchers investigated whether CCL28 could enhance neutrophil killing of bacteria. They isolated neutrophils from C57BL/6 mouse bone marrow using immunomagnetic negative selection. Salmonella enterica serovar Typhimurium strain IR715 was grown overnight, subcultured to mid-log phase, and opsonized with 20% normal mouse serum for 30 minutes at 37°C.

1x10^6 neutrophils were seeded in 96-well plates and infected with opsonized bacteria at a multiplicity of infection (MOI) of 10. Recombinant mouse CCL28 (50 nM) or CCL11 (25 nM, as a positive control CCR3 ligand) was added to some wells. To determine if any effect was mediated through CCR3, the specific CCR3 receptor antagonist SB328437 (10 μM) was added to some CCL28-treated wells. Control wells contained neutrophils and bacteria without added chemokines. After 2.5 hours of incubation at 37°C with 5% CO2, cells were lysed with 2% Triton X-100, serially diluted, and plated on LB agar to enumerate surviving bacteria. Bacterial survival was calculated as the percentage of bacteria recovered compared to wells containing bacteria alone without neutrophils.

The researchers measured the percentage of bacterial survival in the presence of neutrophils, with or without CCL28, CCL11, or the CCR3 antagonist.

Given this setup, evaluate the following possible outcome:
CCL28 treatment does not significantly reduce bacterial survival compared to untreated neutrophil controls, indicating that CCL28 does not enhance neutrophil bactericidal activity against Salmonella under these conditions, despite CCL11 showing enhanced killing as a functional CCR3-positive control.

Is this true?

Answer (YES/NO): NO